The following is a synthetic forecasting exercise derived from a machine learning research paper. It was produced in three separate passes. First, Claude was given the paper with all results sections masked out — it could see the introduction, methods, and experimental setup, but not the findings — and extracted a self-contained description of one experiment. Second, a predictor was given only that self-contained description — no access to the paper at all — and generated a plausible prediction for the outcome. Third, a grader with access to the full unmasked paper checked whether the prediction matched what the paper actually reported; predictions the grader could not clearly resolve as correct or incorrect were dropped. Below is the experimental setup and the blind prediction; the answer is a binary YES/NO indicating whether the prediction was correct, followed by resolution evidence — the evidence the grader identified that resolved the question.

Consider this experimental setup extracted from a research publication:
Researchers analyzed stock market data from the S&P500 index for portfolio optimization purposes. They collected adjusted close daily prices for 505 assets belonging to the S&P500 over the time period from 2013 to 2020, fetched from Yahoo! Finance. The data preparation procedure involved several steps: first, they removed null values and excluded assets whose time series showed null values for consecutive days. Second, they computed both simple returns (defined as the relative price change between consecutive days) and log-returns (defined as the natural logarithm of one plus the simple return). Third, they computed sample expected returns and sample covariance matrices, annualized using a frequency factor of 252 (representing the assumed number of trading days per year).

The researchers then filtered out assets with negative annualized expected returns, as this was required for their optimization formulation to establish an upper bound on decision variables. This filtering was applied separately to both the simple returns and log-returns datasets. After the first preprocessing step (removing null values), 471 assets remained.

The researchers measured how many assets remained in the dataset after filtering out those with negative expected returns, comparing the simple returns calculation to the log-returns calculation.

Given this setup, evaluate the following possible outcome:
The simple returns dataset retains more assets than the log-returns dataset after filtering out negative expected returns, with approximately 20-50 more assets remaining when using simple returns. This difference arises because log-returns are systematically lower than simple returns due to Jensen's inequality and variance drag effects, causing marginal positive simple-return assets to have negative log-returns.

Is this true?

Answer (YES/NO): YES